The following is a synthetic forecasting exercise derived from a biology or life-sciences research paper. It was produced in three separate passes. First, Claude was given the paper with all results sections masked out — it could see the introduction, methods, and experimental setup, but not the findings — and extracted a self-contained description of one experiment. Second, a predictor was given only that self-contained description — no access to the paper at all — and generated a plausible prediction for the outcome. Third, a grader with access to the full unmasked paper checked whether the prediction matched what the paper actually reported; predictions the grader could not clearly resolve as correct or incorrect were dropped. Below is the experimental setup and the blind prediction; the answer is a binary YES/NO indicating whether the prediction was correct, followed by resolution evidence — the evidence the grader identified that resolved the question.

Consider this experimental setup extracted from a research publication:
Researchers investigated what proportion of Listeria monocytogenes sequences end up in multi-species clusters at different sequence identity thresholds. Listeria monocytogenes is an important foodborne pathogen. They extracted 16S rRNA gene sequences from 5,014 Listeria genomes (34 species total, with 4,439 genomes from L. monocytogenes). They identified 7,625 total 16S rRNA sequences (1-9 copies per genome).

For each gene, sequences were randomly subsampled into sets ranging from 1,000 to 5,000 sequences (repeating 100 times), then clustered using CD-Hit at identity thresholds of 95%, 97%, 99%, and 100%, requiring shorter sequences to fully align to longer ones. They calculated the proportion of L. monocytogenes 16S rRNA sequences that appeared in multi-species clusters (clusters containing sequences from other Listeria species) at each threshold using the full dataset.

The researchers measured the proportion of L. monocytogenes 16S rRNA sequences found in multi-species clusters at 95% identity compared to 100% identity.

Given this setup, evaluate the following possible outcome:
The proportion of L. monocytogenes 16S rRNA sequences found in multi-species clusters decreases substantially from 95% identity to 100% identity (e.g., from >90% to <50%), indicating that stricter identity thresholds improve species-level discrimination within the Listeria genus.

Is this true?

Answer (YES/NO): NO